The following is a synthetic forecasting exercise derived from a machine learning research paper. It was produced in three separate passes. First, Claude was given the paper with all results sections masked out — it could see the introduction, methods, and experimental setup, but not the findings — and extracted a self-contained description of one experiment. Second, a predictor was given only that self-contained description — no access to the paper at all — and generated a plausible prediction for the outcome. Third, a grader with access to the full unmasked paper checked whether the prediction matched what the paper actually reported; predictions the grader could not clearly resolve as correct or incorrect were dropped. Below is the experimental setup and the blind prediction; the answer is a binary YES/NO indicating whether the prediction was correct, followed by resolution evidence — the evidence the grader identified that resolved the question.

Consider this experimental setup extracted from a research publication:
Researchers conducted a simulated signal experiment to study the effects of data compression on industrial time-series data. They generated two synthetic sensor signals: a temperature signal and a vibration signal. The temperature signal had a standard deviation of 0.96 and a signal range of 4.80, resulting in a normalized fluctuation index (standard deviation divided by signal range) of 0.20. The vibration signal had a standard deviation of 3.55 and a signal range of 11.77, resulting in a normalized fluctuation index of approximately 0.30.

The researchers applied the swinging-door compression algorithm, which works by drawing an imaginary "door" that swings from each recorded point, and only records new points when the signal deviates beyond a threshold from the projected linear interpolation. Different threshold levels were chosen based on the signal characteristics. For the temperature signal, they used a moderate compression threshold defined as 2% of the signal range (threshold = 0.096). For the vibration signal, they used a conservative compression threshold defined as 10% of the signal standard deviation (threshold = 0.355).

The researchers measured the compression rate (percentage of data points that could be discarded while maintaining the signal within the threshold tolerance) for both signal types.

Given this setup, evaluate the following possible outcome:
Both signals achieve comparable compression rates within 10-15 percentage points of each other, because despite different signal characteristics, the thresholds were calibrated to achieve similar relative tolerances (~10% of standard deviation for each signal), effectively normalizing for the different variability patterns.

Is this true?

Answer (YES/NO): NO